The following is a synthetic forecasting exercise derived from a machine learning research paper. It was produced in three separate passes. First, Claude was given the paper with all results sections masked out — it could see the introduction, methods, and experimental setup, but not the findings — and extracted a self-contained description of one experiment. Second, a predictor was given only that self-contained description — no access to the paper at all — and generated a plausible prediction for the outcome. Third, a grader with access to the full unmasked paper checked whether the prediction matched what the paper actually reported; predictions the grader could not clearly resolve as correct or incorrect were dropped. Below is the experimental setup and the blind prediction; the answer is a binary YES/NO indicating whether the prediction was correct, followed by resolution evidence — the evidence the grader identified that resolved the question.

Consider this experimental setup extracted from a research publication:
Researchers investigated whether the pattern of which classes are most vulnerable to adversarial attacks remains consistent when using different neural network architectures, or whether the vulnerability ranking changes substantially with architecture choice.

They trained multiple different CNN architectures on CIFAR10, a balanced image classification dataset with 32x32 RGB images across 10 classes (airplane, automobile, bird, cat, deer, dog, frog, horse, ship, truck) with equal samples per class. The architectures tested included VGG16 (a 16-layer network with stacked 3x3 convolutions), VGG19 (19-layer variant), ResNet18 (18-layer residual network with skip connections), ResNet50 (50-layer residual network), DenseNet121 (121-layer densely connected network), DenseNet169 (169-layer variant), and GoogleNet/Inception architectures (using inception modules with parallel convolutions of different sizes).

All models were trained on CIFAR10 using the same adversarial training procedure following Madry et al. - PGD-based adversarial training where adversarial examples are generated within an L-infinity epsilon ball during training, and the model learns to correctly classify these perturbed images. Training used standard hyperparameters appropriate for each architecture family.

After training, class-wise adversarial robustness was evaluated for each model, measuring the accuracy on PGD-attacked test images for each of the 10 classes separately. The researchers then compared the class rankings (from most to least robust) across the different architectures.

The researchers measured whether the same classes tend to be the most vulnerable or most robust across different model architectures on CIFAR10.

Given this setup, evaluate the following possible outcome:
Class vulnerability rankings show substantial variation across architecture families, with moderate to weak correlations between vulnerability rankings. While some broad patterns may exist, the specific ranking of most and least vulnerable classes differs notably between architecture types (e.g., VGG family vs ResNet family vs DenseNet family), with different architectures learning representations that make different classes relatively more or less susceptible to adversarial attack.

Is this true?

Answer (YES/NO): NO